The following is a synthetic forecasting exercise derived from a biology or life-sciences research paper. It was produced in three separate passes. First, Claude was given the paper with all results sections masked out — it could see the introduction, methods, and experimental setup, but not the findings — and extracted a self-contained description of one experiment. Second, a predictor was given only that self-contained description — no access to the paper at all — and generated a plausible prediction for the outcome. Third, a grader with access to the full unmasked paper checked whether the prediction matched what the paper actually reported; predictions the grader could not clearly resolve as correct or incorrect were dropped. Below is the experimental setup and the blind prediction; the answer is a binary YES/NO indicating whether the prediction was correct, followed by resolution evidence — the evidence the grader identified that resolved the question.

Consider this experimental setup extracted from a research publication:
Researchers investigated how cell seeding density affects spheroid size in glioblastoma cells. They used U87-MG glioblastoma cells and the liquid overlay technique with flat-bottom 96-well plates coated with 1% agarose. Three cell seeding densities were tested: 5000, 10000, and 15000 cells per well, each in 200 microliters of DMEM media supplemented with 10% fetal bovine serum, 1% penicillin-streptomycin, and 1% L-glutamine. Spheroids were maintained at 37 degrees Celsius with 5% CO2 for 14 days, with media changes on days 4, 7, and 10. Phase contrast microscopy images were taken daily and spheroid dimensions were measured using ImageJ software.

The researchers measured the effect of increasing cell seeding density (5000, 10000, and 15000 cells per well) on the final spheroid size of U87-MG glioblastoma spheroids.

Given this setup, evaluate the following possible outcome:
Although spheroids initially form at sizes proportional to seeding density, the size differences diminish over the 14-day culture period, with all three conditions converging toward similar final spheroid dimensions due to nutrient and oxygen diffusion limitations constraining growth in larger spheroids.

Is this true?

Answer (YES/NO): NO